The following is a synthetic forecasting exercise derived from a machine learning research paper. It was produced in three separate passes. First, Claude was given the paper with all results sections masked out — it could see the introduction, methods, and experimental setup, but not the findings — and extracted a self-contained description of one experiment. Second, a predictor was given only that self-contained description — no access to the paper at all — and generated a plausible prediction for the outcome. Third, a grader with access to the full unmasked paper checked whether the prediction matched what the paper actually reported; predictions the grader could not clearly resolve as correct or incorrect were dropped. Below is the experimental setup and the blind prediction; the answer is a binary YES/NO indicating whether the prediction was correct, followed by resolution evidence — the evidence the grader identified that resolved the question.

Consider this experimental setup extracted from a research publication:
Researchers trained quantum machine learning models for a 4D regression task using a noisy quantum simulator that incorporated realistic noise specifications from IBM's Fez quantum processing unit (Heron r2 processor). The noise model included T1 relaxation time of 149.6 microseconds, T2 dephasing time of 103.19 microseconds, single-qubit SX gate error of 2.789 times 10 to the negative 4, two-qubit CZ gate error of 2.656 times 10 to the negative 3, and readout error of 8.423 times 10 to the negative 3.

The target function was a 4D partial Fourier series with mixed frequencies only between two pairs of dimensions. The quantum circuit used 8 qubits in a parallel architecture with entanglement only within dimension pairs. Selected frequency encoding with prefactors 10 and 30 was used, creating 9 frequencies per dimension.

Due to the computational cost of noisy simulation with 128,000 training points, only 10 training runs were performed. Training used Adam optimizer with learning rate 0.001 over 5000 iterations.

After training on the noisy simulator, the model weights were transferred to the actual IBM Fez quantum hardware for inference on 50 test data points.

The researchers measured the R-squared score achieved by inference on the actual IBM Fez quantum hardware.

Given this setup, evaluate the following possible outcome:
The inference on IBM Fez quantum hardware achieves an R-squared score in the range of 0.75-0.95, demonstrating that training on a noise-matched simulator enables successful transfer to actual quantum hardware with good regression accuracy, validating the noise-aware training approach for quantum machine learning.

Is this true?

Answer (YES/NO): YES